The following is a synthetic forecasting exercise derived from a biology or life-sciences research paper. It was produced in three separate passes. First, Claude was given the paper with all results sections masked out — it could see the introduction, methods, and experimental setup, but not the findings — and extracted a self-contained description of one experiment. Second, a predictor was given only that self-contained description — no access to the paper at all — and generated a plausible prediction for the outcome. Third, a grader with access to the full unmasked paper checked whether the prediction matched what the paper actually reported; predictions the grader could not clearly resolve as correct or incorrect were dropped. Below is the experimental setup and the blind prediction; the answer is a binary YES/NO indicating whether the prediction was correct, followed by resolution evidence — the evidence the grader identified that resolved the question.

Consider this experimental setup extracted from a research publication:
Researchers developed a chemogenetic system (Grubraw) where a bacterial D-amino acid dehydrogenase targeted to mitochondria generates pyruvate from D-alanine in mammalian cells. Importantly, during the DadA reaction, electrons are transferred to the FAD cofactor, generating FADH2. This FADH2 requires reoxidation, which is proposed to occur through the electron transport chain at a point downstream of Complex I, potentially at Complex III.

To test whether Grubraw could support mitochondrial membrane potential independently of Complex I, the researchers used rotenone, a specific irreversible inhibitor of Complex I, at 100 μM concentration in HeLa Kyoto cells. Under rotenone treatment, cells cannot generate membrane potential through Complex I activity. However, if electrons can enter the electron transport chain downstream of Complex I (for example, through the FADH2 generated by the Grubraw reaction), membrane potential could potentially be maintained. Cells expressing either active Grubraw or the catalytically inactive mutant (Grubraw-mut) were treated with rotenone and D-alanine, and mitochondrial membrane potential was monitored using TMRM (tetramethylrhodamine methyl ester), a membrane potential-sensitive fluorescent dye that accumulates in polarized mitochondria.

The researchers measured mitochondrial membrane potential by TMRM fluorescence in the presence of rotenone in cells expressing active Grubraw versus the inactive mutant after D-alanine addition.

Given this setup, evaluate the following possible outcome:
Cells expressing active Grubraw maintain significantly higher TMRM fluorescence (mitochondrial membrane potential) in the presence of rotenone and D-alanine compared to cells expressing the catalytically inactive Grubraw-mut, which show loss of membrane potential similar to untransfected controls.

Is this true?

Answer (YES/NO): YES